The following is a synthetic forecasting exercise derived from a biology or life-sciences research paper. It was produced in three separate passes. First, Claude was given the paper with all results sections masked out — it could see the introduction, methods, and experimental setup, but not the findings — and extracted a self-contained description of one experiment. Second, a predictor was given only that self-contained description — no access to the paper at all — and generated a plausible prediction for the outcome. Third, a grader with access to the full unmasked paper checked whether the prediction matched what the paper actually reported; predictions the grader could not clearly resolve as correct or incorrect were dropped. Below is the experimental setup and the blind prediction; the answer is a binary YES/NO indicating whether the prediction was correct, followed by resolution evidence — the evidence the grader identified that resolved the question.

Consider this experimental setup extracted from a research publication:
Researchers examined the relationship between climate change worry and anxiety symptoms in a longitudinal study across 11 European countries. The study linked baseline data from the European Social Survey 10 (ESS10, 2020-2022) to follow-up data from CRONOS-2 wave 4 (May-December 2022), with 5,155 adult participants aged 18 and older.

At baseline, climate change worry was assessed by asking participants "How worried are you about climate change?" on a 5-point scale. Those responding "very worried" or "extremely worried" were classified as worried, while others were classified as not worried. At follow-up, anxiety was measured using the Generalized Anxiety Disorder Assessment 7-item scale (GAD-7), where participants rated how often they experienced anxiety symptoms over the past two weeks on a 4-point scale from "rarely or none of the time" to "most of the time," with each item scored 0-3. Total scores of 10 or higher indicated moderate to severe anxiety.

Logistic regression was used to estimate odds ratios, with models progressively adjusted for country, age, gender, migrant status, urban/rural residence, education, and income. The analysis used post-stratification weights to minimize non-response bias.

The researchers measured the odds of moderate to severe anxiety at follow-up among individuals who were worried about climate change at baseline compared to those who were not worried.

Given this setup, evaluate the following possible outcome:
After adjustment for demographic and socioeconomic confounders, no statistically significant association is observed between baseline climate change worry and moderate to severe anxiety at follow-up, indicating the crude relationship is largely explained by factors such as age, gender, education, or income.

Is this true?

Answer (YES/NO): NO